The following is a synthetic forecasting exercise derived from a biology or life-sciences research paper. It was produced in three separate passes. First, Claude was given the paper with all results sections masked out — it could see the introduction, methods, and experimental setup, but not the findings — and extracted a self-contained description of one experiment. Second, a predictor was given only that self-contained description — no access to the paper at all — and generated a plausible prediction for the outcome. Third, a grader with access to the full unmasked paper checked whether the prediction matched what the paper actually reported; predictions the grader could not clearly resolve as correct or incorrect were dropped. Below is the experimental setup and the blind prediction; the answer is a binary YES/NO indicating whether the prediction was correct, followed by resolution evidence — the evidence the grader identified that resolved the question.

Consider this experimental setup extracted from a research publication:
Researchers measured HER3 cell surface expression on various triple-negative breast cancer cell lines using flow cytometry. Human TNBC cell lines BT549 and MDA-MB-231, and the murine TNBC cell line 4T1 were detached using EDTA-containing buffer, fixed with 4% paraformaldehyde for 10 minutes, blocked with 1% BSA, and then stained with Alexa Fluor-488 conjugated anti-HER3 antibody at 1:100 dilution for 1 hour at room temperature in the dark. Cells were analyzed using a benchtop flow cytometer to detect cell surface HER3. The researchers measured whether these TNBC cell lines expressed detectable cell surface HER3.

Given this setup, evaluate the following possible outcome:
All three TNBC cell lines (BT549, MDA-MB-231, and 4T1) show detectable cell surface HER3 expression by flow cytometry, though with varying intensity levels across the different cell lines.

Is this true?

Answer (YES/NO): YES